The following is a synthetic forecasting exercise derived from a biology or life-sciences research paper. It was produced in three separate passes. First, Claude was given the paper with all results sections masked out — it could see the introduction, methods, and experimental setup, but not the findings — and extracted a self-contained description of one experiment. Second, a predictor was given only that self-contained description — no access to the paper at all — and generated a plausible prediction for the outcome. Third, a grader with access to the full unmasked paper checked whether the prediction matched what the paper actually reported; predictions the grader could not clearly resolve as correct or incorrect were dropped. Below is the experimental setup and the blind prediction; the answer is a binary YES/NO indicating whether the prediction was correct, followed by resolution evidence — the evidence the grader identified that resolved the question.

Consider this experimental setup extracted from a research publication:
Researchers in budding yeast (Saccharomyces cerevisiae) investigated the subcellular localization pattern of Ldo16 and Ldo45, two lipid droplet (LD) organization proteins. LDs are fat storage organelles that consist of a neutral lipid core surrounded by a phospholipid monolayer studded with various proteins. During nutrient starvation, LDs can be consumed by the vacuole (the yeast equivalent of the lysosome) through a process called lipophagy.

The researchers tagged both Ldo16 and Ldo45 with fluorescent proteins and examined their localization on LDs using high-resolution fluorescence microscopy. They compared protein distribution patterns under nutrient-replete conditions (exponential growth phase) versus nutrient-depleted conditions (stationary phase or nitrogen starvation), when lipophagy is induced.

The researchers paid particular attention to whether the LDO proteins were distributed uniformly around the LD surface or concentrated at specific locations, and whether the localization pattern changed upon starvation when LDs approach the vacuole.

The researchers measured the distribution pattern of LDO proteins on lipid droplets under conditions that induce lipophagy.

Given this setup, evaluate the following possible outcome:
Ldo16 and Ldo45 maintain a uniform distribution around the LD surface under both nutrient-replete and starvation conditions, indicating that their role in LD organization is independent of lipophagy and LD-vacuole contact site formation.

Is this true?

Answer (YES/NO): NO